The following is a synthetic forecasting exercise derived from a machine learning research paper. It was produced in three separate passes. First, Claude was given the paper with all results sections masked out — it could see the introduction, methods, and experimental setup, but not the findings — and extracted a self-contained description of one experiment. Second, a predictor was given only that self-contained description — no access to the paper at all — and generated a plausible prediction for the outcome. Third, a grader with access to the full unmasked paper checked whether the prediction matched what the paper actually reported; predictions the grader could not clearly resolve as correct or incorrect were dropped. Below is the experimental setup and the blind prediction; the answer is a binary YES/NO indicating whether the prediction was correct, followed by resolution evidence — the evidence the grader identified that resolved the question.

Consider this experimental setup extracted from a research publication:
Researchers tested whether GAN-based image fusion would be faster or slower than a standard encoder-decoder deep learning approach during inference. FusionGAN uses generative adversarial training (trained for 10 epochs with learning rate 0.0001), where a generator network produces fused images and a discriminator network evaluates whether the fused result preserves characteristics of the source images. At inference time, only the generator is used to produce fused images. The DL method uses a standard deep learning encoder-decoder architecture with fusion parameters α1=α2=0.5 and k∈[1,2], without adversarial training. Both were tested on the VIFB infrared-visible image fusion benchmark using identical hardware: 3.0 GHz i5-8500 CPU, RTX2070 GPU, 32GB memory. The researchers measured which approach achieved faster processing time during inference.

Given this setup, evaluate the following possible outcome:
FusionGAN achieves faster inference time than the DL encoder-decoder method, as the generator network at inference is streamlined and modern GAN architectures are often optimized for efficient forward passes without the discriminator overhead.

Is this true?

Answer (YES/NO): YES